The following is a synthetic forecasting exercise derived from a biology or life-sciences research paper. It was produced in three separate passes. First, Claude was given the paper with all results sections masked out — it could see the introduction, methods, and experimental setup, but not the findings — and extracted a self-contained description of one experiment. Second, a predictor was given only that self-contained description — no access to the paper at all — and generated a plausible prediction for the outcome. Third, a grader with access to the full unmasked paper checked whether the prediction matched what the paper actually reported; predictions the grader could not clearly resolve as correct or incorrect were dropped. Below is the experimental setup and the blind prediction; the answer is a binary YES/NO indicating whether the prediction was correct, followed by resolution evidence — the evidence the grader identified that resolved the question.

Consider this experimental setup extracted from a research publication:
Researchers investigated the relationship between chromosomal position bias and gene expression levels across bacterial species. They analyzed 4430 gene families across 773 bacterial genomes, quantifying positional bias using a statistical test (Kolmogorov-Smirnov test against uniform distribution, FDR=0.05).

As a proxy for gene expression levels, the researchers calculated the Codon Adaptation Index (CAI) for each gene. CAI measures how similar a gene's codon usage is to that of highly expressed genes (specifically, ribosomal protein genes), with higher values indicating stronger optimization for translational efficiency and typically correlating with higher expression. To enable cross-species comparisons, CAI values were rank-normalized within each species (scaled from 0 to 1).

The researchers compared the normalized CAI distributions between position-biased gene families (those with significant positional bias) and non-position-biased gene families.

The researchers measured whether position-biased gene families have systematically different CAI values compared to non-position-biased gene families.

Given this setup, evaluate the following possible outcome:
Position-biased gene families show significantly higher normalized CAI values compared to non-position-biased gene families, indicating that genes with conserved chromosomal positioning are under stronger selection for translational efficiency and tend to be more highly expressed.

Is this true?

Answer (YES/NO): YES